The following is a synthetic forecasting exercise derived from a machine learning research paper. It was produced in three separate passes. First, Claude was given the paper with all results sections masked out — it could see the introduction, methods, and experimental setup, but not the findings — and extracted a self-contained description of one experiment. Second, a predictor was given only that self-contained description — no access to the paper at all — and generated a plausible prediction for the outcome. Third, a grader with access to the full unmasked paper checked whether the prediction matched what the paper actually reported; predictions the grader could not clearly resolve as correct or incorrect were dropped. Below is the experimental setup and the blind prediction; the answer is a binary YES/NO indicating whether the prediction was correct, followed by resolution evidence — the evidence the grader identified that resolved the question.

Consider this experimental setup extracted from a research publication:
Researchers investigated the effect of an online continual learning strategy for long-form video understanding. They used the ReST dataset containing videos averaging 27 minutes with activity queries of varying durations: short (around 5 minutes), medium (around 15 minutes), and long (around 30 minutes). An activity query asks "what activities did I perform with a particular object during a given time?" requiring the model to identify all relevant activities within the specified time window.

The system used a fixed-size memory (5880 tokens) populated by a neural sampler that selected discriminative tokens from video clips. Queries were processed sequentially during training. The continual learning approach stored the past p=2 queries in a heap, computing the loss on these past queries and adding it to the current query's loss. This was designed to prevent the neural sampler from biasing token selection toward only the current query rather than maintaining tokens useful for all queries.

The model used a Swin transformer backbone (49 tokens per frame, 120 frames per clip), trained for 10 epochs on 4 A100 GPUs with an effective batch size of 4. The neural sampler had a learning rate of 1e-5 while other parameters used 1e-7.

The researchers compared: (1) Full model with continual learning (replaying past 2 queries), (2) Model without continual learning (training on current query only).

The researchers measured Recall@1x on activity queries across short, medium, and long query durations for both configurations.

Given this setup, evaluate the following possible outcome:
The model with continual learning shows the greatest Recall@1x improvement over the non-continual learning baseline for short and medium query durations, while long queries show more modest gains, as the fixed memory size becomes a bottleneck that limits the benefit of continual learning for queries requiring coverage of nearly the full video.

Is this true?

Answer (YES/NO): NO